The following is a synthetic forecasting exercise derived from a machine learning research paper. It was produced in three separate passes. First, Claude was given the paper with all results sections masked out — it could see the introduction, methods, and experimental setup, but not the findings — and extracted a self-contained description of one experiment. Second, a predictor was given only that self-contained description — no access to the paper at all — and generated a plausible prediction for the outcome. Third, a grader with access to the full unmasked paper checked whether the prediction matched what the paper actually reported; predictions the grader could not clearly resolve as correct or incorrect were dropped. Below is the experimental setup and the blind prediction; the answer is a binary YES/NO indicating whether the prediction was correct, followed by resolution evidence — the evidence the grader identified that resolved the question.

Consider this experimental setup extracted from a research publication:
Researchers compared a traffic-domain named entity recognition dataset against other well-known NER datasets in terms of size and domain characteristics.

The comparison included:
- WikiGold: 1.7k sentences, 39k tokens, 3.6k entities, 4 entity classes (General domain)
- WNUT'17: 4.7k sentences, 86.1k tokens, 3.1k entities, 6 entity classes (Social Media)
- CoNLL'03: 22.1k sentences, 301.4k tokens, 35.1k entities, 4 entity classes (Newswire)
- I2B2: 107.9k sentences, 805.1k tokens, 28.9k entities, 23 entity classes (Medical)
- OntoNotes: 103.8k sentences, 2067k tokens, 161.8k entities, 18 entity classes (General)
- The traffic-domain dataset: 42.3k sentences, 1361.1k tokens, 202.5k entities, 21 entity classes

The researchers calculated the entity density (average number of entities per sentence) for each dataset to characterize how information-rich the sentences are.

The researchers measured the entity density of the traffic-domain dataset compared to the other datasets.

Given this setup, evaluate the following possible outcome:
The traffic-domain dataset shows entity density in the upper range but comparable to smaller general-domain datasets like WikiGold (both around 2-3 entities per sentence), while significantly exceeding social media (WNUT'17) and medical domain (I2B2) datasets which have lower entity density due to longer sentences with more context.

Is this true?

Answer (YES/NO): NO